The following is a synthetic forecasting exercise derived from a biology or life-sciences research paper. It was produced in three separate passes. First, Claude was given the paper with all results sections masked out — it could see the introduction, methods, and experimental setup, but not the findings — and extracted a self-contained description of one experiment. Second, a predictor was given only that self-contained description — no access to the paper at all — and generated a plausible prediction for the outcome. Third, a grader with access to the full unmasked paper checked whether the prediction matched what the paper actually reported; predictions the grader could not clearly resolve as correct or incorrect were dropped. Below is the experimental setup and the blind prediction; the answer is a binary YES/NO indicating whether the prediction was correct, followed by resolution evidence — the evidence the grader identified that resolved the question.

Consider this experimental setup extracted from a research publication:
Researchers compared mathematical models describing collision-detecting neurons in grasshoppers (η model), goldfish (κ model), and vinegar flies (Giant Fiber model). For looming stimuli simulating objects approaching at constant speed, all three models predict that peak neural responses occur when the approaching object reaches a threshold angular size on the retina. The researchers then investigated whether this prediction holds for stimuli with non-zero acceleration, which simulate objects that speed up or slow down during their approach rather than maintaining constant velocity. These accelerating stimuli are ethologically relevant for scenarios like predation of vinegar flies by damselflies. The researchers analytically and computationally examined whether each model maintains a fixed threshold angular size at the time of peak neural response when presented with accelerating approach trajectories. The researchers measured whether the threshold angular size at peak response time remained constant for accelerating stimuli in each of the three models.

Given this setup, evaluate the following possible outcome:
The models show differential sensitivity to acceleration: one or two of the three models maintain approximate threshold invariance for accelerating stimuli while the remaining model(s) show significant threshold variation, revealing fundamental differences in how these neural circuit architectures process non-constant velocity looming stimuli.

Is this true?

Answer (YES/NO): YES